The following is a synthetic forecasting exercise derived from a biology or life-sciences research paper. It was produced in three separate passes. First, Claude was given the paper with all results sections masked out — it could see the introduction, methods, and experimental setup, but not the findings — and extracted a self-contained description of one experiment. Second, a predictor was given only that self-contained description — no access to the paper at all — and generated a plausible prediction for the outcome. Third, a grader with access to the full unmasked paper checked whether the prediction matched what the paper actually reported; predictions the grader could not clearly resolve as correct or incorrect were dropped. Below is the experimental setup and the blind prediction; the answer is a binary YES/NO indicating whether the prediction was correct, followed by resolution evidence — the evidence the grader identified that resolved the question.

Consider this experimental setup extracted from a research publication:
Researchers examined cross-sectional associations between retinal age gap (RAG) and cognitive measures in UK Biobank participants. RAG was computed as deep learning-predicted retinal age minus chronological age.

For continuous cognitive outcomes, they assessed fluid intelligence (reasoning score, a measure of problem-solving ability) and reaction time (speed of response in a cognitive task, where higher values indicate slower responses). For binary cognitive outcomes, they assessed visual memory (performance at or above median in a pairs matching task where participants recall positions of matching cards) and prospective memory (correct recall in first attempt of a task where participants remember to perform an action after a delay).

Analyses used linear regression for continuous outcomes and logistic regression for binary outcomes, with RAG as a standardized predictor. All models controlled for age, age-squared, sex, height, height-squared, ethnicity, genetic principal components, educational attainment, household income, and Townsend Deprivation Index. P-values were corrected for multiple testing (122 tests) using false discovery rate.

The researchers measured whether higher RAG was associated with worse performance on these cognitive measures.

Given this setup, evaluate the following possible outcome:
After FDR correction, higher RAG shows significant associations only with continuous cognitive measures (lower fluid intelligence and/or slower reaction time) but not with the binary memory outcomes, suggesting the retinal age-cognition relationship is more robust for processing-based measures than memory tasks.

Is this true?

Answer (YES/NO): NO